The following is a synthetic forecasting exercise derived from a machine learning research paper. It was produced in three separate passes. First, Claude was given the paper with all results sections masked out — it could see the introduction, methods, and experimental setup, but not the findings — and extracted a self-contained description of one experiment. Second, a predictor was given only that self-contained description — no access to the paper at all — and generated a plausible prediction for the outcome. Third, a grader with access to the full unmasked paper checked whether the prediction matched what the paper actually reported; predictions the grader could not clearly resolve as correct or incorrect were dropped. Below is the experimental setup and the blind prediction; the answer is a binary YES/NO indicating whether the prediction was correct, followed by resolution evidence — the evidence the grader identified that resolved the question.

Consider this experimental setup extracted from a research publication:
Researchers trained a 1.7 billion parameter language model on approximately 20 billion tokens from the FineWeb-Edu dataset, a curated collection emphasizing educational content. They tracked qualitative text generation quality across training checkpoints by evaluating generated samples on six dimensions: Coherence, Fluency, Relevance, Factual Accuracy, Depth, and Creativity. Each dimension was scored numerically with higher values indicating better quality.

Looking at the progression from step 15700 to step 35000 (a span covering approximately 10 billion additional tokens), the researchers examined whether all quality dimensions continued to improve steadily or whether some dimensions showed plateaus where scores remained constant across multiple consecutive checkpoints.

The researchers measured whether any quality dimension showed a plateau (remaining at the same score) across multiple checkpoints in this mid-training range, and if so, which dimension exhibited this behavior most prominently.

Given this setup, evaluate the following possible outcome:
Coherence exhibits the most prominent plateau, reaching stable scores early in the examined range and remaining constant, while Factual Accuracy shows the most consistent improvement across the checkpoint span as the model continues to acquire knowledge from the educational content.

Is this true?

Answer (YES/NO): NO